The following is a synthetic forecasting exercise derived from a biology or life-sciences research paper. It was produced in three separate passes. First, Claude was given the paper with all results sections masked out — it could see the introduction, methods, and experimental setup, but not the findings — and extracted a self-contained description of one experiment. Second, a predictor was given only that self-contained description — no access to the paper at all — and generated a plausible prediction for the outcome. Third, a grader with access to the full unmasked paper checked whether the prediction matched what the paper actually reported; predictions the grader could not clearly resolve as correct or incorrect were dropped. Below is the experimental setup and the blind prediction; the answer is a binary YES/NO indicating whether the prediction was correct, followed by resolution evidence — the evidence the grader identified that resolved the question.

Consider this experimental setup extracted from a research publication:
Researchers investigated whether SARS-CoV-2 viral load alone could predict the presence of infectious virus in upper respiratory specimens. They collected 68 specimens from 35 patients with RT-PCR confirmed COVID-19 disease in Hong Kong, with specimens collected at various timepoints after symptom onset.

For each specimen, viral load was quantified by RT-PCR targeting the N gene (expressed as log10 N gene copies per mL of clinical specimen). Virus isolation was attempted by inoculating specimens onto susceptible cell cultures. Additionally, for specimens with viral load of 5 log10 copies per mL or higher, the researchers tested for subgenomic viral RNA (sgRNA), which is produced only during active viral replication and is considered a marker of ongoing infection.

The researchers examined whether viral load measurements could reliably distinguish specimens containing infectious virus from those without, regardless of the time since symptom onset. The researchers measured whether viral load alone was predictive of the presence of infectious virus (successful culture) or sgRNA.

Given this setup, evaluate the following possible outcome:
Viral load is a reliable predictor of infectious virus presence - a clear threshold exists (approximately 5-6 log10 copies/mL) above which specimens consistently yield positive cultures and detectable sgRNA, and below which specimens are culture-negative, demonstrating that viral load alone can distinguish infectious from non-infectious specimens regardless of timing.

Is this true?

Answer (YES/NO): NO